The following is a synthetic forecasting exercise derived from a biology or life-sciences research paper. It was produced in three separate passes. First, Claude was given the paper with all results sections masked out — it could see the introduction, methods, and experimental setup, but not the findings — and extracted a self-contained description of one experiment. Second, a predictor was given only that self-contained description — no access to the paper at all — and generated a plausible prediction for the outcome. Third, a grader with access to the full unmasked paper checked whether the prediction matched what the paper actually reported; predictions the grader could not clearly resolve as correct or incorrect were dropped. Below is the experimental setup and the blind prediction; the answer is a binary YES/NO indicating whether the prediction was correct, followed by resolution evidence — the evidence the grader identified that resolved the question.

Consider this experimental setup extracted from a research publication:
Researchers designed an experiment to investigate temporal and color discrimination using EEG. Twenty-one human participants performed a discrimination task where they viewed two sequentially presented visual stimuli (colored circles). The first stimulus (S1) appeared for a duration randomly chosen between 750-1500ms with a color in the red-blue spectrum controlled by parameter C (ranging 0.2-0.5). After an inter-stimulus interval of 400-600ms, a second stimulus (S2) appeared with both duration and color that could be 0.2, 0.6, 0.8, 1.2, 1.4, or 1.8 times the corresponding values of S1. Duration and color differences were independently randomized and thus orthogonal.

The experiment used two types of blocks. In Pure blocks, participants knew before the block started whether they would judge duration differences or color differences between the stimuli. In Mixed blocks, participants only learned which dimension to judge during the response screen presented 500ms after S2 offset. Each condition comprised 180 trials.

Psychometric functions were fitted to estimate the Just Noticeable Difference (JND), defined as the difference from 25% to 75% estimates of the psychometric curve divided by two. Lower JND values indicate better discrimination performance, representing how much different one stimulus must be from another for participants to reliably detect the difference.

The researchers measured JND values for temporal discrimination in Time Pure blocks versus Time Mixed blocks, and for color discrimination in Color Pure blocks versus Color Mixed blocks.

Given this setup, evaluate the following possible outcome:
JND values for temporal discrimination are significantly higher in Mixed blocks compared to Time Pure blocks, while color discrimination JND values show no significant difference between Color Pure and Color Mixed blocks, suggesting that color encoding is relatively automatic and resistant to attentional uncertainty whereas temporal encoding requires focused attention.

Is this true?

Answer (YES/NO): NO